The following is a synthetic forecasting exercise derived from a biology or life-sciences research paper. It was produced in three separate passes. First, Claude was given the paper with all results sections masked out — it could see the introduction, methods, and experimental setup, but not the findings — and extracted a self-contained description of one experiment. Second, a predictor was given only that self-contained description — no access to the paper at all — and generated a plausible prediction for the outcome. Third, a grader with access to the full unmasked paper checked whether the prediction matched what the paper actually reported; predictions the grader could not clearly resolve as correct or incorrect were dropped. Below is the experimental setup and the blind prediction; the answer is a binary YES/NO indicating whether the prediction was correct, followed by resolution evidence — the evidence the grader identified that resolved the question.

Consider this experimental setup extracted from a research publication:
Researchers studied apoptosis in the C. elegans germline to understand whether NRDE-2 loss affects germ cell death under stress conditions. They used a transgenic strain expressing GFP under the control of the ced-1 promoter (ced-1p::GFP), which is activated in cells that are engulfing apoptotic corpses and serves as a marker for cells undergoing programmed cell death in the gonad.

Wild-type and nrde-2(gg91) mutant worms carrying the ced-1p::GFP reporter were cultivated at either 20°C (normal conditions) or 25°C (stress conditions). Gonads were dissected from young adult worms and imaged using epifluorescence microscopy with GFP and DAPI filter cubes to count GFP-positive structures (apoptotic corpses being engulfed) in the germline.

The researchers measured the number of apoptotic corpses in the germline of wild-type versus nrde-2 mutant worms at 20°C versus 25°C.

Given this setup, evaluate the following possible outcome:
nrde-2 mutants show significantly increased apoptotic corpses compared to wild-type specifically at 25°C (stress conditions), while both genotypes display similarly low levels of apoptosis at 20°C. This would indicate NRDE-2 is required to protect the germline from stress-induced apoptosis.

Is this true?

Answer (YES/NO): YES